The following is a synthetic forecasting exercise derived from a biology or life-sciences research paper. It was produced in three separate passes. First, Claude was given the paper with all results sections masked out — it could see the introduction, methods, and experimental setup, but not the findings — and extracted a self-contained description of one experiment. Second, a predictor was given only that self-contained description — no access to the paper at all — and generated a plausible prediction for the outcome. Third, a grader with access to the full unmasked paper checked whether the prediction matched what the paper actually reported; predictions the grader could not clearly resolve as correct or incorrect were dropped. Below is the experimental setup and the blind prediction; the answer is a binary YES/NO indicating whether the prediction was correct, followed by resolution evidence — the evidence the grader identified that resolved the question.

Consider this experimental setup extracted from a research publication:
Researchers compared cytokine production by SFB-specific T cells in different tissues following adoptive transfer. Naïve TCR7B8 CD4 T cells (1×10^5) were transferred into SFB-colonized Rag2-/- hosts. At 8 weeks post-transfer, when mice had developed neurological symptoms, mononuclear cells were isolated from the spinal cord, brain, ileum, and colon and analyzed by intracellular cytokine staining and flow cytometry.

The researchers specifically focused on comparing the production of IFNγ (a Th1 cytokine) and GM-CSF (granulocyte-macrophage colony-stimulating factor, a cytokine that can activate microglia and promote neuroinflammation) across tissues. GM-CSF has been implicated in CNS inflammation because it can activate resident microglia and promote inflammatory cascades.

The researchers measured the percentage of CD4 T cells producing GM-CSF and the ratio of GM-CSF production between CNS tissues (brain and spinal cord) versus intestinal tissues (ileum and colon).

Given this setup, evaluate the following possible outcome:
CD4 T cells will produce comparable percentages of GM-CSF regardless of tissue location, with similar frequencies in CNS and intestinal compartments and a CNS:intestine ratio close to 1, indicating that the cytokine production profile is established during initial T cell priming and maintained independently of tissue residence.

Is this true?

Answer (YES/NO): NO